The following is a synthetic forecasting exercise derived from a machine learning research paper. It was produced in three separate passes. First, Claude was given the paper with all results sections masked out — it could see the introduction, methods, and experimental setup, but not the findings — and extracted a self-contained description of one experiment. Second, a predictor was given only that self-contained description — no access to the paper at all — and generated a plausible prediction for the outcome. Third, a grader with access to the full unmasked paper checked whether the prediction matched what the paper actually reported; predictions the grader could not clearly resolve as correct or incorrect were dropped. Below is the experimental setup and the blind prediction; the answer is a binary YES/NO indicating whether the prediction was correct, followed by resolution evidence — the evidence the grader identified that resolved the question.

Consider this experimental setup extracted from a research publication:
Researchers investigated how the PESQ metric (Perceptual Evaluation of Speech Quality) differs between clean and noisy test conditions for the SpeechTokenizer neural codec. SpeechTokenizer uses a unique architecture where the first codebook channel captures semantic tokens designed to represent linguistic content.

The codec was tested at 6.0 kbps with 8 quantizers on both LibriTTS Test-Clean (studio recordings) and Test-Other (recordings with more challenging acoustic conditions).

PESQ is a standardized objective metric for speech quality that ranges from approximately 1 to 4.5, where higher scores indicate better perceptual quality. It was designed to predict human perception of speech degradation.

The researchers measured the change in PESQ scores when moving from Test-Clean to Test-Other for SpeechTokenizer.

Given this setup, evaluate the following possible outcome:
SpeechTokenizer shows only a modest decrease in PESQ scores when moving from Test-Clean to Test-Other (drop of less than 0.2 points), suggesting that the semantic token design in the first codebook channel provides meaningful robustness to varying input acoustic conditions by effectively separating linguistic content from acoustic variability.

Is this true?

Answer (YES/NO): NO